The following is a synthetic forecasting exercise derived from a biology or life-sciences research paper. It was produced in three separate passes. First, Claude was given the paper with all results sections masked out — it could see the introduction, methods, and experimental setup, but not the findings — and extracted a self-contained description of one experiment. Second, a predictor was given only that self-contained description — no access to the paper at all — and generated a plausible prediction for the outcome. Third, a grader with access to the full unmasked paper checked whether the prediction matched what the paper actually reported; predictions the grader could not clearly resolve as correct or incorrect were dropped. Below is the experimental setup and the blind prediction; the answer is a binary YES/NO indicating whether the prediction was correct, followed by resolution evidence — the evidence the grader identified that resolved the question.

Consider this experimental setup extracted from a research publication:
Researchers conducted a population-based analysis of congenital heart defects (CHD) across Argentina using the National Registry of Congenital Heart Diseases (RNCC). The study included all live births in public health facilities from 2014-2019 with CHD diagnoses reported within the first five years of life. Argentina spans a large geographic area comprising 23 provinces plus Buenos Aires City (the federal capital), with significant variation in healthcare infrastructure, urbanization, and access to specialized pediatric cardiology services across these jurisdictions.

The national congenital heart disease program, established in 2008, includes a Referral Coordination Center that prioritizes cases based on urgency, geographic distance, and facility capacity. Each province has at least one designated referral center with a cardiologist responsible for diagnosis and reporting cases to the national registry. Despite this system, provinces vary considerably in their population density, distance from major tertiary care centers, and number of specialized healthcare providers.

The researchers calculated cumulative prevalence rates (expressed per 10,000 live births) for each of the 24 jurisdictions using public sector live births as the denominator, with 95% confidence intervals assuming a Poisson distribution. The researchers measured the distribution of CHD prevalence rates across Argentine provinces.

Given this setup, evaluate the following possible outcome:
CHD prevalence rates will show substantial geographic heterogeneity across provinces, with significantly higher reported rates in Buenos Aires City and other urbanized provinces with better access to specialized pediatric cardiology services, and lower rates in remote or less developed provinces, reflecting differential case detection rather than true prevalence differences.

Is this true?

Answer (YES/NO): NO